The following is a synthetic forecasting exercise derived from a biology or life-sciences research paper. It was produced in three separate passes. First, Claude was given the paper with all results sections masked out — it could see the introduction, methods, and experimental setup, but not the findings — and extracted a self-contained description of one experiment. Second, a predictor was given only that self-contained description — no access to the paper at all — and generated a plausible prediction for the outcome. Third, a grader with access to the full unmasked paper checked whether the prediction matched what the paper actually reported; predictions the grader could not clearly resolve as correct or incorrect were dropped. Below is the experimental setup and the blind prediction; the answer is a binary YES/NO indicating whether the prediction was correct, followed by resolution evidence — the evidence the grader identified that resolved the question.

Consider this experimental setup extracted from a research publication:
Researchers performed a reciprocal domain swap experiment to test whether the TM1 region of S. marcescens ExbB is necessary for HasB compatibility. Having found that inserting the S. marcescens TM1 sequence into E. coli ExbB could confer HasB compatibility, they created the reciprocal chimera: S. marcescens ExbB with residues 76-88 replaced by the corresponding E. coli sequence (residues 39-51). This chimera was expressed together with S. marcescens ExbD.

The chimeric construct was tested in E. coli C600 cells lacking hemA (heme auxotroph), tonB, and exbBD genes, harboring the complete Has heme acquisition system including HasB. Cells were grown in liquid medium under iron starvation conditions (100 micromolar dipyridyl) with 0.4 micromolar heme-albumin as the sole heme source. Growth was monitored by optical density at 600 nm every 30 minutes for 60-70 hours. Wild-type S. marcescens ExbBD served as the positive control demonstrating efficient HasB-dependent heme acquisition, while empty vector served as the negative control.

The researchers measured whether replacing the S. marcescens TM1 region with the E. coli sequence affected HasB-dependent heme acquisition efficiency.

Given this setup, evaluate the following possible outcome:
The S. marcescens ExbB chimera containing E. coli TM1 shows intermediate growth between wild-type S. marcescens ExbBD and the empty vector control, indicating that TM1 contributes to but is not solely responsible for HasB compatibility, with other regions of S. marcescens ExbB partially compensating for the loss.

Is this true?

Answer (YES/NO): YES